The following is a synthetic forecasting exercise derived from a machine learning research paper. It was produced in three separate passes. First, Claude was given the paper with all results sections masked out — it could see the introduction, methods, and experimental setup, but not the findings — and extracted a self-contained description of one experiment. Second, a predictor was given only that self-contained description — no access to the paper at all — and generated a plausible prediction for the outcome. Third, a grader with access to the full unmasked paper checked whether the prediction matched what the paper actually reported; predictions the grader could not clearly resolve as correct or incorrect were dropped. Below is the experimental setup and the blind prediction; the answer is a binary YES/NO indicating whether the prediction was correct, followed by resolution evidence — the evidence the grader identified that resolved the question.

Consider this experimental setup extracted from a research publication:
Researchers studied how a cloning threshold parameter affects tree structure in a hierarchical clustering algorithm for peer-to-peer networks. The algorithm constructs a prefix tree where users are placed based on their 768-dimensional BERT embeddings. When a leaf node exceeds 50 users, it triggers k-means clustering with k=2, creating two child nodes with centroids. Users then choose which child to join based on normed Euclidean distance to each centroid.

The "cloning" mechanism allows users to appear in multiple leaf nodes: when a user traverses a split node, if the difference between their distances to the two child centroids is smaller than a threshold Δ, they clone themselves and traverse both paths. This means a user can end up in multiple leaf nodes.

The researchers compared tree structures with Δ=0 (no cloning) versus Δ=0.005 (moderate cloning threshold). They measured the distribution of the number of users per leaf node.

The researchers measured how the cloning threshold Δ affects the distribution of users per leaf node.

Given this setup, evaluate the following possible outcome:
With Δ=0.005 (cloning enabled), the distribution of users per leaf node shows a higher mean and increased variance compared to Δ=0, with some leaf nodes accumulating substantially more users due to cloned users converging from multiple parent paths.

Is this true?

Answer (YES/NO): NO